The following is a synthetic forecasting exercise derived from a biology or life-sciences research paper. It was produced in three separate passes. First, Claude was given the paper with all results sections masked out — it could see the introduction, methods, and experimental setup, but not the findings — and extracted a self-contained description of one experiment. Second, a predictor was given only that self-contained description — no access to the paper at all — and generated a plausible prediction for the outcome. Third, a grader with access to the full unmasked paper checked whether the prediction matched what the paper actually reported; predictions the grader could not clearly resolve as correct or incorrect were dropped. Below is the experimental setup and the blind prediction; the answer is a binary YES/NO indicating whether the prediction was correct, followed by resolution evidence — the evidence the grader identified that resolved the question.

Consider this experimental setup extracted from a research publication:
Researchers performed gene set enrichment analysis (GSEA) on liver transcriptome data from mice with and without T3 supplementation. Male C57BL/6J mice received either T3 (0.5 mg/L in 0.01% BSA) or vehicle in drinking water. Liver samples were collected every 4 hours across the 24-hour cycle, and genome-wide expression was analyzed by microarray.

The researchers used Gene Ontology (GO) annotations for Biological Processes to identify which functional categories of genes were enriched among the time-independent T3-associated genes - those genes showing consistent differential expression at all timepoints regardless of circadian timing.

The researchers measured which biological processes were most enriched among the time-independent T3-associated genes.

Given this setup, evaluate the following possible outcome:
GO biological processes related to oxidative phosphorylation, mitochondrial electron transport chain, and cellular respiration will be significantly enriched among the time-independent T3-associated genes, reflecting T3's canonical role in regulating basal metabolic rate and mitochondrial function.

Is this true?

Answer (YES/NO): NO